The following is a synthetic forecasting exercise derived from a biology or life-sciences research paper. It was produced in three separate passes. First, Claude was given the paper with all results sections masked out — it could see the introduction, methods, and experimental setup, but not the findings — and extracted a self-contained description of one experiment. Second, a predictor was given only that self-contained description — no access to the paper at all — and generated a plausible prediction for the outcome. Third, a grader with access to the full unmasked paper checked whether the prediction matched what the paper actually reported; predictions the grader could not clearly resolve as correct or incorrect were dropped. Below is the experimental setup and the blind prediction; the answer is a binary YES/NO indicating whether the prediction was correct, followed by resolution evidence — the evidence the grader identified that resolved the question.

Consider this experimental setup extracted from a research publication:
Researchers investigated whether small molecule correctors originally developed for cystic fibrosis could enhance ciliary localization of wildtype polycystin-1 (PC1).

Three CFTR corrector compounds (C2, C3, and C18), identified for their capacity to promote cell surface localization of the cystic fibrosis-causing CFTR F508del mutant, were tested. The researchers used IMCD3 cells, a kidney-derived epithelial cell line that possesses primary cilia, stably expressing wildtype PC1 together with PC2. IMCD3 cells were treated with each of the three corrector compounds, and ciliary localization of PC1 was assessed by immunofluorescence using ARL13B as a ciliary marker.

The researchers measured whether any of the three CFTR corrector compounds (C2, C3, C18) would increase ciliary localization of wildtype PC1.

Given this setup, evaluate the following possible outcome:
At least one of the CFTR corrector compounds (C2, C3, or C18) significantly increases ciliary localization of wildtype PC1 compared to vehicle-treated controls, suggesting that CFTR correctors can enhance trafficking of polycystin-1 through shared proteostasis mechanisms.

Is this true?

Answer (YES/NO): NO